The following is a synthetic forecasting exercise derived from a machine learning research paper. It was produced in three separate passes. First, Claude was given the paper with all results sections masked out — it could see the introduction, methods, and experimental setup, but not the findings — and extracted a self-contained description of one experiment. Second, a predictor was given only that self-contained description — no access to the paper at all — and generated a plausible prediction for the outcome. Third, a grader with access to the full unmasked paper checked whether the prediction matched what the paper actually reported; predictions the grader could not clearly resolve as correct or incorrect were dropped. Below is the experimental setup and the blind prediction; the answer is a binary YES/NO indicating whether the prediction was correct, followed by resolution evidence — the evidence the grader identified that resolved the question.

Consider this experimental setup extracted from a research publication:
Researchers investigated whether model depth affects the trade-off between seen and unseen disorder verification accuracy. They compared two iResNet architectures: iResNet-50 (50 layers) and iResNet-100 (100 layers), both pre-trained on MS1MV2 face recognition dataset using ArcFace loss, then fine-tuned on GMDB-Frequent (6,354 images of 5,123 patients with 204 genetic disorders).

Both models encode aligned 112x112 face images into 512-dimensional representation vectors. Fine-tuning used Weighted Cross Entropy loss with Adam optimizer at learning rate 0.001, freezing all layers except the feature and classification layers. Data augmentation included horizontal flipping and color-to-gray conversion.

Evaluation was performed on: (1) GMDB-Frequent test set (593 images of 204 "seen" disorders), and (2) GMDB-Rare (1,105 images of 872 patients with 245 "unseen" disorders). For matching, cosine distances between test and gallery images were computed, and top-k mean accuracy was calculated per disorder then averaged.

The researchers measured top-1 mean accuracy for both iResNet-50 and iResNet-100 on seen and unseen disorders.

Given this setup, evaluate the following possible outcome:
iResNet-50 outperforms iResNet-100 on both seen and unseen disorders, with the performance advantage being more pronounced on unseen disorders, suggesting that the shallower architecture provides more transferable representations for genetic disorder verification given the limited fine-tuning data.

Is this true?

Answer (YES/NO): NO